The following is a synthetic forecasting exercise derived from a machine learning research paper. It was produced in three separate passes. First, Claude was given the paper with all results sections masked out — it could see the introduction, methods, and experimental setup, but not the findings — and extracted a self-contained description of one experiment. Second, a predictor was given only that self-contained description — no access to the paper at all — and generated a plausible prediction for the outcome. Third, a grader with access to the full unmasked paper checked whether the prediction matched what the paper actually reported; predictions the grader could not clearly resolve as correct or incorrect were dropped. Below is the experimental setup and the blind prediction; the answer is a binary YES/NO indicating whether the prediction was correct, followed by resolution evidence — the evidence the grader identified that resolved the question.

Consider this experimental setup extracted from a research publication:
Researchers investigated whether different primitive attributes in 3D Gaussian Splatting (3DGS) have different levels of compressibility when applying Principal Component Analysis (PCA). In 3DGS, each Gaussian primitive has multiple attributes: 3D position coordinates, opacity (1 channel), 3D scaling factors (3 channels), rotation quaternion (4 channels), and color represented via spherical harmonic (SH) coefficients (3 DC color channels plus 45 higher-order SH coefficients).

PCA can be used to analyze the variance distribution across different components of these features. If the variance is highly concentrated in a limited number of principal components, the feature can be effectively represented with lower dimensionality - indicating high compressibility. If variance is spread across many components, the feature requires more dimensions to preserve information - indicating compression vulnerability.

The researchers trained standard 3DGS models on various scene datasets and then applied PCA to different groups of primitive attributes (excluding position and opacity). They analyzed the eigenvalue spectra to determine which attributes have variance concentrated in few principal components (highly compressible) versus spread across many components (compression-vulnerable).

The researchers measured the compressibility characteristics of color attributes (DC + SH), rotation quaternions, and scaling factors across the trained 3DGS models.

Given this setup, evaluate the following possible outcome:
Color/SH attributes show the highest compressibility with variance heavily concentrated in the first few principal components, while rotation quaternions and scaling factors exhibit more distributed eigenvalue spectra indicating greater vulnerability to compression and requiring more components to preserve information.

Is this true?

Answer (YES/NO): NO